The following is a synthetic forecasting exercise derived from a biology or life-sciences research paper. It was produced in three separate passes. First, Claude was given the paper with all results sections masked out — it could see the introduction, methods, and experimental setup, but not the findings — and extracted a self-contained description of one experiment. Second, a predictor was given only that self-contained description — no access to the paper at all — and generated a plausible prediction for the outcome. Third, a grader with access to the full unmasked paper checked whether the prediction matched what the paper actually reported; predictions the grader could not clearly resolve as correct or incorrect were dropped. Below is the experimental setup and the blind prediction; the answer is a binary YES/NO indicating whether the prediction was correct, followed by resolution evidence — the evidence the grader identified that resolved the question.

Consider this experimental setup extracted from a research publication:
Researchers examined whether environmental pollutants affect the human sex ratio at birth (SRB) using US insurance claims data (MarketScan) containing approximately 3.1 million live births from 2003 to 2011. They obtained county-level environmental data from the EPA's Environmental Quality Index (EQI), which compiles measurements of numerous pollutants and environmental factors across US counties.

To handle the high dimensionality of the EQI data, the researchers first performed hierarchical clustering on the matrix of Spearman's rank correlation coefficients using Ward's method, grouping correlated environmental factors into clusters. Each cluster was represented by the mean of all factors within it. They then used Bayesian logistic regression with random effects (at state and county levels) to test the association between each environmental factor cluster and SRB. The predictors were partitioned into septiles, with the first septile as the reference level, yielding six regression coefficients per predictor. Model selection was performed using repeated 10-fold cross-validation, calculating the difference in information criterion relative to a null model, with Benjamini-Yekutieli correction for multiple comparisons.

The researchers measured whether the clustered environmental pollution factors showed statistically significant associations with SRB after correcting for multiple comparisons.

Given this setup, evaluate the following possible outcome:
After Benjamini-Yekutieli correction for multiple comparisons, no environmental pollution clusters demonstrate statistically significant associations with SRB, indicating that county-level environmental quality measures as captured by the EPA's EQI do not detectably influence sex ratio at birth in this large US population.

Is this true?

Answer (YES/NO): NO